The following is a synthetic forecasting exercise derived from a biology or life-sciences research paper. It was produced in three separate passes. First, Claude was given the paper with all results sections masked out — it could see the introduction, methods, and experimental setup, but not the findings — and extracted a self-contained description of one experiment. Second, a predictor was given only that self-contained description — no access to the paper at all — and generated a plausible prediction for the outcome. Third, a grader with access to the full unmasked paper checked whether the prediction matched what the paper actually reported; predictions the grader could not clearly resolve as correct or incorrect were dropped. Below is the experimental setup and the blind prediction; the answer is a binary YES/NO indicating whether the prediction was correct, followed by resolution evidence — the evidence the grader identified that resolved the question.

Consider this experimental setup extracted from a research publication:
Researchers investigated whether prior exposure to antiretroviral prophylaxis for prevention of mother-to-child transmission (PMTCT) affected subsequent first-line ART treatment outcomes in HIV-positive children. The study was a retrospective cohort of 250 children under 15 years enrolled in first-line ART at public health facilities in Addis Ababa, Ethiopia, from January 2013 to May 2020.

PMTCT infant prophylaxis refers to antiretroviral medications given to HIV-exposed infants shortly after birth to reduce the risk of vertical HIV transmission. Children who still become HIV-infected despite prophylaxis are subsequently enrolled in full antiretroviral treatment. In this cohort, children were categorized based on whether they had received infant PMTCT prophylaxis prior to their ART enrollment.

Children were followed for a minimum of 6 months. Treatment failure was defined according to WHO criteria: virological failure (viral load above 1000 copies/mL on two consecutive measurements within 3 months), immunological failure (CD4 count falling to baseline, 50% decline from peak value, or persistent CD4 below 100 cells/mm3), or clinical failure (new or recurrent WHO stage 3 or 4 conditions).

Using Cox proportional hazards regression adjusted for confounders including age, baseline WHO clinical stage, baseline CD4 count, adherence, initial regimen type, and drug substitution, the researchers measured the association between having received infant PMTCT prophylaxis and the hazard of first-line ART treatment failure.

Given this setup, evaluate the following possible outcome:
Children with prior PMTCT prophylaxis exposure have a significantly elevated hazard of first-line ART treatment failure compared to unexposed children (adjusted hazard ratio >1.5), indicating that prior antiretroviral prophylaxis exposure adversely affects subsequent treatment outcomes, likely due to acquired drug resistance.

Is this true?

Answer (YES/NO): YES